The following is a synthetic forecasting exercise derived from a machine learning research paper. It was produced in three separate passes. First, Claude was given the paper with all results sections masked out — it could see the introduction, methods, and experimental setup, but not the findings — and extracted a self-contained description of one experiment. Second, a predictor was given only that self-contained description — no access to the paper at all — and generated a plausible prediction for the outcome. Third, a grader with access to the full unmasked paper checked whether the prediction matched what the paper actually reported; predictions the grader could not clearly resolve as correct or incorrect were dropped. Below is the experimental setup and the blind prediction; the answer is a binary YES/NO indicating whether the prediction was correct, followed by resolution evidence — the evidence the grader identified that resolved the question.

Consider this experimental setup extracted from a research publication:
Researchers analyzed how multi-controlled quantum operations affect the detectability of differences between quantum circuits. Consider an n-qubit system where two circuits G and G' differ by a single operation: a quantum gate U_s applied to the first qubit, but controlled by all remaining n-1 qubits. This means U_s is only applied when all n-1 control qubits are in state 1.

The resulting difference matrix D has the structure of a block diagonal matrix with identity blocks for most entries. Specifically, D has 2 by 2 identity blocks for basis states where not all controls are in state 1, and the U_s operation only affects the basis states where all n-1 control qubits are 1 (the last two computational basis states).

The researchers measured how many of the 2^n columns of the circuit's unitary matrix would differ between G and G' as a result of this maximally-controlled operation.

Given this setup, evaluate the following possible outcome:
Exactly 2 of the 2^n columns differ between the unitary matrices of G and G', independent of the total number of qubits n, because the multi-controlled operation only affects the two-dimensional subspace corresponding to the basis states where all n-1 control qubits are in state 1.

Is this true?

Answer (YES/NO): YES